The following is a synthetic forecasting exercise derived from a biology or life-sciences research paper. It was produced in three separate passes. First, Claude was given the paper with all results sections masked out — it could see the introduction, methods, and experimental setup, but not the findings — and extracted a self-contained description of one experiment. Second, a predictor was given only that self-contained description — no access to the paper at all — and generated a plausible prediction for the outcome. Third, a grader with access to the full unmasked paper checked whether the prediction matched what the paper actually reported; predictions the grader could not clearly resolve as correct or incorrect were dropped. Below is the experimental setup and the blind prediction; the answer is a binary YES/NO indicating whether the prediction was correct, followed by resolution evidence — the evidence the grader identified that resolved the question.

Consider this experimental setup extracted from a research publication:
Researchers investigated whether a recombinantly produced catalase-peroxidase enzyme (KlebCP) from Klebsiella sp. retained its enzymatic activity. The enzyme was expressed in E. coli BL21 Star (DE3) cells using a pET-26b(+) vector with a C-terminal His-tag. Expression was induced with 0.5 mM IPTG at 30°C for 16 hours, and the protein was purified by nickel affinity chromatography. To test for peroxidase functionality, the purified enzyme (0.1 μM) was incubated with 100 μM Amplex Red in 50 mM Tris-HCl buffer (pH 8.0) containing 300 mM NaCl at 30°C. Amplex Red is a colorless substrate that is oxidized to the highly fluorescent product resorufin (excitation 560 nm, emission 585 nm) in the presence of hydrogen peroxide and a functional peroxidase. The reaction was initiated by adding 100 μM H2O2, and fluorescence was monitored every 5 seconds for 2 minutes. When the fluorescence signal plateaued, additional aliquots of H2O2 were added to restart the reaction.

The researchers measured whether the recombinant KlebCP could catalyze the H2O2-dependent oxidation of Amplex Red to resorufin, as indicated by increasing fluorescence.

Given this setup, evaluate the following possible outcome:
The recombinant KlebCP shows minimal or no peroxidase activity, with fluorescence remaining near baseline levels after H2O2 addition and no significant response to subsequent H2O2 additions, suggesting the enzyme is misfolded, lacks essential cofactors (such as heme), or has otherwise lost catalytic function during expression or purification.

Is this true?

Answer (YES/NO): NO